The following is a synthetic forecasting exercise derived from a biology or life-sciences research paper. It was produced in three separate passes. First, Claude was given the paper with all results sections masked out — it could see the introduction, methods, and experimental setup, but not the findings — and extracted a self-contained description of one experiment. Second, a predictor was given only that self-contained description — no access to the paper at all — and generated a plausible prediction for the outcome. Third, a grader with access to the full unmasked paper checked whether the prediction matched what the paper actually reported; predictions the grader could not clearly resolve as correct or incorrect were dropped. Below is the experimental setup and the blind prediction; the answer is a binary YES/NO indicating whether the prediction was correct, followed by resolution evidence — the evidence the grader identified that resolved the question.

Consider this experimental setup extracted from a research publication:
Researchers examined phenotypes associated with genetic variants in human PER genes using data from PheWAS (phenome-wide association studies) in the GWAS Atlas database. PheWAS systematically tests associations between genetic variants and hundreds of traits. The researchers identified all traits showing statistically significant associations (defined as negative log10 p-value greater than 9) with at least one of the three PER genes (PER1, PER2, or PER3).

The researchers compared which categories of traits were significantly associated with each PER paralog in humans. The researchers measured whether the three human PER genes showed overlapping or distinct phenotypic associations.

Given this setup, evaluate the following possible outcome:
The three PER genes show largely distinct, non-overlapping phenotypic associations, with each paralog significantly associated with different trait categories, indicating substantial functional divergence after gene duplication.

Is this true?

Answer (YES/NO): NO